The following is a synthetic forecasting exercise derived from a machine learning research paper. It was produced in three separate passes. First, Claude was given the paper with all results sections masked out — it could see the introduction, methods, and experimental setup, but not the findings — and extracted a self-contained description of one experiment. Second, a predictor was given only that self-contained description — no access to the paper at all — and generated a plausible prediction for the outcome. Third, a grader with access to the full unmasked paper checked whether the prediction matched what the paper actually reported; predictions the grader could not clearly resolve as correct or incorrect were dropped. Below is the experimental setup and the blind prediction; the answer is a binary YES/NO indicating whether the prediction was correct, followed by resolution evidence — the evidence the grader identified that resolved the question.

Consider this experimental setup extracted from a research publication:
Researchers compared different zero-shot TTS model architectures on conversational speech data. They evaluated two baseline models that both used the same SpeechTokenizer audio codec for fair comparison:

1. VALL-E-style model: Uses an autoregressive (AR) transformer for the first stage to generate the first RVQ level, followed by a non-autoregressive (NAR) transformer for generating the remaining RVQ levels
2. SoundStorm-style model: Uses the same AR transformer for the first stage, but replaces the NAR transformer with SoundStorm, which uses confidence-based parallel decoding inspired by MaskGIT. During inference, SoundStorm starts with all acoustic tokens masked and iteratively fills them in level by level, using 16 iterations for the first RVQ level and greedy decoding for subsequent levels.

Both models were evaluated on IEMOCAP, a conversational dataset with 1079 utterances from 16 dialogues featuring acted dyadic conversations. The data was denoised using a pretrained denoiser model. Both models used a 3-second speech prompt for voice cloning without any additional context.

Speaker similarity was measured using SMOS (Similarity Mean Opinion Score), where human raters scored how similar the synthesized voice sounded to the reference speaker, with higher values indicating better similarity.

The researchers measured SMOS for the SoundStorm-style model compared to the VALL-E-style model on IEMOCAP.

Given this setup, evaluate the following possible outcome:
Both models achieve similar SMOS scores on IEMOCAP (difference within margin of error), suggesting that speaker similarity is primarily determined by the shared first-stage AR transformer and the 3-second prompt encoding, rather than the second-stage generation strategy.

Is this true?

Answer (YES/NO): NO